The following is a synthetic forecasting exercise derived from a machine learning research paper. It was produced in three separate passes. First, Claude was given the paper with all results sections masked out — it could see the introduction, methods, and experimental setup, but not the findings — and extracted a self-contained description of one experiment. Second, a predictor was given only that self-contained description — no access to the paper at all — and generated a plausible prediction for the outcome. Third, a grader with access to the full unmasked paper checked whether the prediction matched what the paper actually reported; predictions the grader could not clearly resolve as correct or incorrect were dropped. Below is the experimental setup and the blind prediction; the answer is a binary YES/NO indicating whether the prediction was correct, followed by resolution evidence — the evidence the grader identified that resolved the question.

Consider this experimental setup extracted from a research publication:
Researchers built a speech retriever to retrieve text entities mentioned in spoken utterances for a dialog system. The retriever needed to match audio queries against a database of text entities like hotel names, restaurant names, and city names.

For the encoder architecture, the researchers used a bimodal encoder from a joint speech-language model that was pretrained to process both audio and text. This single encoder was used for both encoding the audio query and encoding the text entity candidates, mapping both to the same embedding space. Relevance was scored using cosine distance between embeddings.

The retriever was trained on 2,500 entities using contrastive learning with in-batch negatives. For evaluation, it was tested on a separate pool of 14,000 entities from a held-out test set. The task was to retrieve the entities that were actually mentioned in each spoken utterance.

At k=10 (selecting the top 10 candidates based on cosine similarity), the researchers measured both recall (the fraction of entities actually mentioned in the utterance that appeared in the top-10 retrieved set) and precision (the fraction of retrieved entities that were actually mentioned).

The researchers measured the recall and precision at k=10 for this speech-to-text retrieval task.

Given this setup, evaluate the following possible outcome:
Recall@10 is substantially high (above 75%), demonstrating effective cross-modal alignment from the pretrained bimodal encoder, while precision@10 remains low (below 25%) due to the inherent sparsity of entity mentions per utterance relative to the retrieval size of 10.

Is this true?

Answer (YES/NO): NO